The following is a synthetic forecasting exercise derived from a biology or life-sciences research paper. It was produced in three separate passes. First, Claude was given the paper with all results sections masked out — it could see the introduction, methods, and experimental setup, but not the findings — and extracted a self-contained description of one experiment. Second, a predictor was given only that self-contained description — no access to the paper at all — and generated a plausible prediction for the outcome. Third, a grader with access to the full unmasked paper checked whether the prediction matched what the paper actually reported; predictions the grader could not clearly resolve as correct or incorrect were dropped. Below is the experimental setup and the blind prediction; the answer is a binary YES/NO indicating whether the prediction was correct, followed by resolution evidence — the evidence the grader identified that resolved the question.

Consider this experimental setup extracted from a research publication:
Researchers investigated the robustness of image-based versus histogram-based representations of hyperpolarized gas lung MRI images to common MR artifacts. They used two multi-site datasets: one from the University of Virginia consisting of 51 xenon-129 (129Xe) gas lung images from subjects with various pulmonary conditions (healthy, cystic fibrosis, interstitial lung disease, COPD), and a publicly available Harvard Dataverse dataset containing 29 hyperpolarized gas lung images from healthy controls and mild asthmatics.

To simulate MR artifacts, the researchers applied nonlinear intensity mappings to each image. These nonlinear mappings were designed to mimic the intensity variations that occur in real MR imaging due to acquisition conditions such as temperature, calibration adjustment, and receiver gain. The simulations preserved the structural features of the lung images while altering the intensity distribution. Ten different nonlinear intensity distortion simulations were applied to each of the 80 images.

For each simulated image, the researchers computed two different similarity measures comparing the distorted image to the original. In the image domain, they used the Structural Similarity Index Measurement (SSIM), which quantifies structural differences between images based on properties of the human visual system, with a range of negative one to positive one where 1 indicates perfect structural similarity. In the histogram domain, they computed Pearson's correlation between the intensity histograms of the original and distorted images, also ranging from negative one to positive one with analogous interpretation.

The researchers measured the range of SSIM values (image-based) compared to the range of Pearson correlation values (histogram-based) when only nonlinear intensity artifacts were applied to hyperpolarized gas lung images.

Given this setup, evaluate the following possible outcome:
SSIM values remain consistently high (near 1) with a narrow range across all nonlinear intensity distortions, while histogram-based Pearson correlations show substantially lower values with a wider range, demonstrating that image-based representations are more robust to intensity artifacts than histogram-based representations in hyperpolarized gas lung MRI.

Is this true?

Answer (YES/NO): YES